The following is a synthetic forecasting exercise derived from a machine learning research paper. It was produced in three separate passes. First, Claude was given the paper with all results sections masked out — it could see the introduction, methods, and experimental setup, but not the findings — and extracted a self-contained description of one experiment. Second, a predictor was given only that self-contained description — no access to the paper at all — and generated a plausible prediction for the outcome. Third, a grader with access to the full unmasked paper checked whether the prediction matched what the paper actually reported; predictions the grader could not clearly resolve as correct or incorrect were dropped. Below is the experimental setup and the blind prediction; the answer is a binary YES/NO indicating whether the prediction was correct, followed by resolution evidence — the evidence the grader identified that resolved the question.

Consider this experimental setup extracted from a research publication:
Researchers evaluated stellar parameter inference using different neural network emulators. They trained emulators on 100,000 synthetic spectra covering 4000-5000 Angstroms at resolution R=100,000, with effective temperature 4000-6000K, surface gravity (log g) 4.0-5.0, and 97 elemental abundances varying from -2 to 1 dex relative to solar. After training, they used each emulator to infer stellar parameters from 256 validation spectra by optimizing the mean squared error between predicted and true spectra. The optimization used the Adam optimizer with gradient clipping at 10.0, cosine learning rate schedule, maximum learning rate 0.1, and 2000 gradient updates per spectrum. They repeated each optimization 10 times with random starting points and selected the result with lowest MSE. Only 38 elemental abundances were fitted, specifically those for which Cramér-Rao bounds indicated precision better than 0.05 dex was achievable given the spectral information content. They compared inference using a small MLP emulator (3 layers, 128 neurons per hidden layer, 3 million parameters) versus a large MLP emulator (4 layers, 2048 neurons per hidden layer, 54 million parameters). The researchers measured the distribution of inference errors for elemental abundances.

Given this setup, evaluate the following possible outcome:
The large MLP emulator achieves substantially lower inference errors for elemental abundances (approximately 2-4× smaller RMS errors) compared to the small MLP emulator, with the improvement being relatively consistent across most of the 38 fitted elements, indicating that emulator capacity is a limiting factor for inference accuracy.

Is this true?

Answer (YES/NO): NO